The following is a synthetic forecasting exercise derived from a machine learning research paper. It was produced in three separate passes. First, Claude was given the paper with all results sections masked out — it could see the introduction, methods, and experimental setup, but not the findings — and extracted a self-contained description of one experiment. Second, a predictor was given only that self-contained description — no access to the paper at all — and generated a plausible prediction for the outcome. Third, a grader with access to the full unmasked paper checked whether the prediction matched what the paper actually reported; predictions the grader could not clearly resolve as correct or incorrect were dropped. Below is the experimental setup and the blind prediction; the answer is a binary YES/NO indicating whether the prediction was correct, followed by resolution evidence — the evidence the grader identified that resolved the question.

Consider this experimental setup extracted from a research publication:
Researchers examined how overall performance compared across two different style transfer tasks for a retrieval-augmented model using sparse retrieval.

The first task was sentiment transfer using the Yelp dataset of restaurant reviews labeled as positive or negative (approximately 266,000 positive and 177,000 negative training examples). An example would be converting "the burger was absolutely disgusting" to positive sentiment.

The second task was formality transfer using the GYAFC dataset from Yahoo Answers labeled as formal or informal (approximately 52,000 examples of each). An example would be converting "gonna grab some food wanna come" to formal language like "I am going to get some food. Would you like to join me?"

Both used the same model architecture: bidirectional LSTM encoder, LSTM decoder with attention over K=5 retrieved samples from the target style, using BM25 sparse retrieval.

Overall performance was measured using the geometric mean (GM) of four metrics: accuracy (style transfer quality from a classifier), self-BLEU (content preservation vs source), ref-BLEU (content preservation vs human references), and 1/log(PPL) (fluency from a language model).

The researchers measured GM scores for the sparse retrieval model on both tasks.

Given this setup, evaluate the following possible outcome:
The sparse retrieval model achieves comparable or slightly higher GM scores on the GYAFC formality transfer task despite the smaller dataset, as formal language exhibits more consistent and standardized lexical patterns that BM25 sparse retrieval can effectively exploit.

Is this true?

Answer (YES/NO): YES